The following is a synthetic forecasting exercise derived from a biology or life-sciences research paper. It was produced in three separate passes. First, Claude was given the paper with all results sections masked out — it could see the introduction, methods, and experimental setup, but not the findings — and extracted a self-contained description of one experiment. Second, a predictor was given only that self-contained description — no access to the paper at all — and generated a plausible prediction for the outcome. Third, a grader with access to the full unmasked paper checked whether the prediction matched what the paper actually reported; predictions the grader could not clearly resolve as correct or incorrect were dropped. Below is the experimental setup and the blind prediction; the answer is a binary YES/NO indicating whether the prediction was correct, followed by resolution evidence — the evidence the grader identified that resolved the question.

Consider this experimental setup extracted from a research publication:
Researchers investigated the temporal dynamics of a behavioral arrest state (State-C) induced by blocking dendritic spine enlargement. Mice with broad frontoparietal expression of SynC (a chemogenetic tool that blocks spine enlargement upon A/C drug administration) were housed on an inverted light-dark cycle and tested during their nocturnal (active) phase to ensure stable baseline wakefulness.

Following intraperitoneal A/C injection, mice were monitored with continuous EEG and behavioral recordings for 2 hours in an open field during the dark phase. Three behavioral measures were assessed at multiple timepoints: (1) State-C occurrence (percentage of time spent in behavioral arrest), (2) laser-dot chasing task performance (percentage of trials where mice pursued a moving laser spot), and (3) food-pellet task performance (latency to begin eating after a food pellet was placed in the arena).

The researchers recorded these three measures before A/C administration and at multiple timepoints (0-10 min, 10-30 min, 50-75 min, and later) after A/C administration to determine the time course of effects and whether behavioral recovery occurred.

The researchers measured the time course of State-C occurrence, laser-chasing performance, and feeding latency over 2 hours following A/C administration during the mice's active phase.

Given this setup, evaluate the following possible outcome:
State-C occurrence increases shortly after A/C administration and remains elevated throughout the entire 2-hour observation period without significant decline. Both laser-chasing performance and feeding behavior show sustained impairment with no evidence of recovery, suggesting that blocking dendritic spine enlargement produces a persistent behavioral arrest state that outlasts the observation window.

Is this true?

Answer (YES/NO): NO